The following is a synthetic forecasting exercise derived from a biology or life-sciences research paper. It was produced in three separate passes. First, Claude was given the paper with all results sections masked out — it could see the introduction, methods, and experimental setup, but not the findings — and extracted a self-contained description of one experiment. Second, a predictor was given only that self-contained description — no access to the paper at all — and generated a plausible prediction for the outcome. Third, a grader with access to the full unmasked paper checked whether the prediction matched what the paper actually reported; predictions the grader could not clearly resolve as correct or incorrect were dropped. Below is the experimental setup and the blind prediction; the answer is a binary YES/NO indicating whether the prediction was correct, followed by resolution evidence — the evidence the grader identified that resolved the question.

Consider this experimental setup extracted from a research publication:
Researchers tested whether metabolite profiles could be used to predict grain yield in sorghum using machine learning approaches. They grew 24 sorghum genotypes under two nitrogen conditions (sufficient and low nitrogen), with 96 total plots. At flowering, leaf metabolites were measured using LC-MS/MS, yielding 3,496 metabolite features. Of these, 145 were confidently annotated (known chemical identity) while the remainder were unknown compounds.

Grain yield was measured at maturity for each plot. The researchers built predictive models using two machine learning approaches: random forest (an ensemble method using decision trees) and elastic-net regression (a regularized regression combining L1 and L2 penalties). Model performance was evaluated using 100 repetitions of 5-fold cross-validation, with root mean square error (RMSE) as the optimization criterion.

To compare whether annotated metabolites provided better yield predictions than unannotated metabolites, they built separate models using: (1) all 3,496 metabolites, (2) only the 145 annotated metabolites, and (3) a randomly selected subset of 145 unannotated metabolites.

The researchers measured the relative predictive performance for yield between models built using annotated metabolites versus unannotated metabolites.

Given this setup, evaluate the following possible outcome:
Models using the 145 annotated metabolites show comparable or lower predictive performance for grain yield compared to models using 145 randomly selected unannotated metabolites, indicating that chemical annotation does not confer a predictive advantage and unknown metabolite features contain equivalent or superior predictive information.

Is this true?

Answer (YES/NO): YES